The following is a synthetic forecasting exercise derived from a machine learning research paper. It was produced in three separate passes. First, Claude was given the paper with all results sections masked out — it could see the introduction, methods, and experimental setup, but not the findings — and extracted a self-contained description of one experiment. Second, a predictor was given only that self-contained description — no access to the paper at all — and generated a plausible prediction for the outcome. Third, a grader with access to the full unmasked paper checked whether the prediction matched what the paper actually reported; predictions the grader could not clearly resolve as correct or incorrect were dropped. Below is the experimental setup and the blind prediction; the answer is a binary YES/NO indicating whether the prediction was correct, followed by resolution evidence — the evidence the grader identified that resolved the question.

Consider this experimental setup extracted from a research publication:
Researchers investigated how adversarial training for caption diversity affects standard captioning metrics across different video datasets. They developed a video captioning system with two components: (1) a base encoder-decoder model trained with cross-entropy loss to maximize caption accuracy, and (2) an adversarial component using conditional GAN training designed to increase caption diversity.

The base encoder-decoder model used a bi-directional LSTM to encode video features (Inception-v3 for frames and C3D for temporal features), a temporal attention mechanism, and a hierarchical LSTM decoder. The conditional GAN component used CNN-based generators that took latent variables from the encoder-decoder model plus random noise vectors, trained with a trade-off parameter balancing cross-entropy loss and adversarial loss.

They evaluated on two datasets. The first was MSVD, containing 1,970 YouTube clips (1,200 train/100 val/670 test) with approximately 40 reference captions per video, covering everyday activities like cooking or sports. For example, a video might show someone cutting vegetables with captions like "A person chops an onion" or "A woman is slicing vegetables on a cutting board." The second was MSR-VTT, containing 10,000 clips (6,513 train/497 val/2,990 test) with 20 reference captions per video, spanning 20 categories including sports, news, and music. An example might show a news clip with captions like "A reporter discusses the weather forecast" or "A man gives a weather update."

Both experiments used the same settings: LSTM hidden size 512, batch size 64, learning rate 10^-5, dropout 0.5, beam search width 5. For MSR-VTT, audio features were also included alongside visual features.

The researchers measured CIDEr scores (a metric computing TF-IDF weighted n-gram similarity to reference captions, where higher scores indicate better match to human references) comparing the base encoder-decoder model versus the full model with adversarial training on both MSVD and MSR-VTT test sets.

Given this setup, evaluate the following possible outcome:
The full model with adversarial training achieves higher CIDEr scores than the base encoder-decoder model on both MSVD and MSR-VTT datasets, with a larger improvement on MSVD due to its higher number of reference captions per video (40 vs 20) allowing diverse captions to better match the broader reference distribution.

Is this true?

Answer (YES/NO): NO